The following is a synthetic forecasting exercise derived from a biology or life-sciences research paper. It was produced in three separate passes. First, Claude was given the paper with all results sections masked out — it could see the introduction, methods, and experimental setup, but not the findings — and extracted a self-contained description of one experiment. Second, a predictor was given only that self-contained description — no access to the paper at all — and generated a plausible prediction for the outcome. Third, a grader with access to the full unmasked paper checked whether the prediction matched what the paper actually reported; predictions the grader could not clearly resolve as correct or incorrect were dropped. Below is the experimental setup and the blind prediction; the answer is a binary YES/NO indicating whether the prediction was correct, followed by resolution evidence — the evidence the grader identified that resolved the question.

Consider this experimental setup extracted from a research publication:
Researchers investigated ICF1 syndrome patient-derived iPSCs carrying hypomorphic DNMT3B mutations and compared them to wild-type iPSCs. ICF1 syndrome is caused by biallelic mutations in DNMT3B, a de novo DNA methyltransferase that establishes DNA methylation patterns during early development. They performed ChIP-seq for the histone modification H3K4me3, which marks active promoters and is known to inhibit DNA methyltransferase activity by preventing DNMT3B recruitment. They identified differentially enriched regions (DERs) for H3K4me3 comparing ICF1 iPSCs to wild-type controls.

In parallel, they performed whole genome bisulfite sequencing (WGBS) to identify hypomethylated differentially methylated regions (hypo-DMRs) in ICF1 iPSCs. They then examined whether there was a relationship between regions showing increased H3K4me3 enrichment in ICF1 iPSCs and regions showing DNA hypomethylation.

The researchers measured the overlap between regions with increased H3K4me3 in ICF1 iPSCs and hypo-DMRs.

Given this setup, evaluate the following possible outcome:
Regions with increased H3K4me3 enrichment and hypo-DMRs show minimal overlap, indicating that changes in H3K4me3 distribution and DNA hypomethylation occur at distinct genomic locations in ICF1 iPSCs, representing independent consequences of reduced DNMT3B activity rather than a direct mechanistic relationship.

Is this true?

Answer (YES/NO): NO